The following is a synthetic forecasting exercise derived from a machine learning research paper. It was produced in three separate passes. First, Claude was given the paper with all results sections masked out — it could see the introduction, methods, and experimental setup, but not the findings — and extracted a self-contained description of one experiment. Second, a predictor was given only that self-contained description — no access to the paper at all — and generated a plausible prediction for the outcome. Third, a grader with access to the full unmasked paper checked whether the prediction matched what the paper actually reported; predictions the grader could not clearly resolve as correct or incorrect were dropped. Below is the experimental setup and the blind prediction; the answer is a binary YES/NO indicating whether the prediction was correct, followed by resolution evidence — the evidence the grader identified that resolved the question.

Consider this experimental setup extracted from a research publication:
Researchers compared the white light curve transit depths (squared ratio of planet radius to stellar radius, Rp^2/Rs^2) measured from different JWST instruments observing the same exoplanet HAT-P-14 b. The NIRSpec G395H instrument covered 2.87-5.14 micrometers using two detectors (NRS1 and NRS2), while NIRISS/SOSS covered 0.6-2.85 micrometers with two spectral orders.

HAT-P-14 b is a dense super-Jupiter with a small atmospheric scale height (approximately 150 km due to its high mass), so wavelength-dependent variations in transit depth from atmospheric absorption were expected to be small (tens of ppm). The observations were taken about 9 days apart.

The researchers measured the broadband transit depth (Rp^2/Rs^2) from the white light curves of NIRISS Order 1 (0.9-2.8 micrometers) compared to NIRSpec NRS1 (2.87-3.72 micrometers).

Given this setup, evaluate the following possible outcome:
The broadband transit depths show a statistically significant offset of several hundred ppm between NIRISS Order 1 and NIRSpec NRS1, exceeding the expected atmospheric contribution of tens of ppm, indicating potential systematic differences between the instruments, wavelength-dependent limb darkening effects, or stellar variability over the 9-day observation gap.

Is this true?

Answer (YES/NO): NO